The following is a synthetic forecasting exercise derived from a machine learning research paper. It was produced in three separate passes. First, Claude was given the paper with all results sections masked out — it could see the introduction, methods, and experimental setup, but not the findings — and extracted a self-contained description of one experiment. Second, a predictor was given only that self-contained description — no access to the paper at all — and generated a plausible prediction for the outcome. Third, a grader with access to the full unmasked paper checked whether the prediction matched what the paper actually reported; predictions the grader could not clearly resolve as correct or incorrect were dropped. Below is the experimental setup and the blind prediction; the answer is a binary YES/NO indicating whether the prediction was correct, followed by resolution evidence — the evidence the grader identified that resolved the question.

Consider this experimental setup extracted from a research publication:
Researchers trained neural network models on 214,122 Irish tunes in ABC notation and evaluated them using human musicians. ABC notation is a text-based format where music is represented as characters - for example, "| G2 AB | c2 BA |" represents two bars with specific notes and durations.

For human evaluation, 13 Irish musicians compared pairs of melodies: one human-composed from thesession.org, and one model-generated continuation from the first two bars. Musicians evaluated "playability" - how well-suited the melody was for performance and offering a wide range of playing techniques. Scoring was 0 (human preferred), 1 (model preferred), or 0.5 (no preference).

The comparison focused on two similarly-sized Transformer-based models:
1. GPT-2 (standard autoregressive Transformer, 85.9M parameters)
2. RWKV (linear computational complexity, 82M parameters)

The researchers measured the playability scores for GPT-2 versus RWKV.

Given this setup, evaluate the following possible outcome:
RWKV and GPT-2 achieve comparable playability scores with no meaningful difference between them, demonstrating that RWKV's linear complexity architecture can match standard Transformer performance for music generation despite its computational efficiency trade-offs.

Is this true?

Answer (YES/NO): NO